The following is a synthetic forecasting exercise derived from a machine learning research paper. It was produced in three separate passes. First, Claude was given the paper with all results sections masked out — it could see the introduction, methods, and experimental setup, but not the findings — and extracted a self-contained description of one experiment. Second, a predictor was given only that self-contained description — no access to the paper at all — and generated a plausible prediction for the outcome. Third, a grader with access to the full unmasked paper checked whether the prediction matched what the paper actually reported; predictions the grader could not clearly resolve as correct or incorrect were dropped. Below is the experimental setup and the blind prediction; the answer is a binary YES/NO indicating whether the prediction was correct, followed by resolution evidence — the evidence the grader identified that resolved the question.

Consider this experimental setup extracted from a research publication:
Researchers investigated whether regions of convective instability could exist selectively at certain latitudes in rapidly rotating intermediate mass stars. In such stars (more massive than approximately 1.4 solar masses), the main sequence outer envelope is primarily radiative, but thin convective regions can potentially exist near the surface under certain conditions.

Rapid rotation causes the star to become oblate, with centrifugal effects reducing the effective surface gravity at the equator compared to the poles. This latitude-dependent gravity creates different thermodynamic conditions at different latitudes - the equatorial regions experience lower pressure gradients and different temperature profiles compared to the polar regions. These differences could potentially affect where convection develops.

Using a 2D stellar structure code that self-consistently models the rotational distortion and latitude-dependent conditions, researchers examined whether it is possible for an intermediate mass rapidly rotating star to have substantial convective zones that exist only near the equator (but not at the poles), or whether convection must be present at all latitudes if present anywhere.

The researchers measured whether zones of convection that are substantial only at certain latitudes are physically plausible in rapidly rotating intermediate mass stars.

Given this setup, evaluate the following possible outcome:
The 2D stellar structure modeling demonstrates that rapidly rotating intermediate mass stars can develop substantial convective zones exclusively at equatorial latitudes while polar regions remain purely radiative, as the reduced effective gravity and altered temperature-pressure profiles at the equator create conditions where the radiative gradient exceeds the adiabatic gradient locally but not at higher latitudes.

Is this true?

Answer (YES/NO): NO